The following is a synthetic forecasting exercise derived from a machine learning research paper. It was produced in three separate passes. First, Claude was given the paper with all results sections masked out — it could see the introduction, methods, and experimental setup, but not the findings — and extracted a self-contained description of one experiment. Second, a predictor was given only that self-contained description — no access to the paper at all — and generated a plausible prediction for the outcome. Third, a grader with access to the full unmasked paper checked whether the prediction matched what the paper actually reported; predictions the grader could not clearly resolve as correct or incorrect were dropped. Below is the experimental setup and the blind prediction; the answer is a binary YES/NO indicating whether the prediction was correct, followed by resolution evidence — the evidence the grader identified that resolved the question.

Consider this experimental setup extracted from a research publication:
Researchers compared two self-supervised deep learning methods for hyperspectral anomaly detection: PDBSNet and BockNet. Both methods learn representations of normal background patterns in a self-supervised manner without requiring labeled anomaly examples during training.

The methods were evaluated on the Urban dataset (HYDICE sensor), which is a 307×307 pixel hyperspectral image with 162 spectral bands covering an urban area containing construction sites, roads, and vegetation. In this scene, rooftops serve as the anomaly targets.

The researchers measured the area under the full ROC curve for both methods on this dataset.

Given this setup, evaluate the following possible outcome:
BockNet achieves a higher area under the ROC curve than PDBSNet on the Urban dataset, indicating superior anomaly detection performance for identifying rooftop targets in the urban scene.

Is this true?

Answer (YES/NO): YES